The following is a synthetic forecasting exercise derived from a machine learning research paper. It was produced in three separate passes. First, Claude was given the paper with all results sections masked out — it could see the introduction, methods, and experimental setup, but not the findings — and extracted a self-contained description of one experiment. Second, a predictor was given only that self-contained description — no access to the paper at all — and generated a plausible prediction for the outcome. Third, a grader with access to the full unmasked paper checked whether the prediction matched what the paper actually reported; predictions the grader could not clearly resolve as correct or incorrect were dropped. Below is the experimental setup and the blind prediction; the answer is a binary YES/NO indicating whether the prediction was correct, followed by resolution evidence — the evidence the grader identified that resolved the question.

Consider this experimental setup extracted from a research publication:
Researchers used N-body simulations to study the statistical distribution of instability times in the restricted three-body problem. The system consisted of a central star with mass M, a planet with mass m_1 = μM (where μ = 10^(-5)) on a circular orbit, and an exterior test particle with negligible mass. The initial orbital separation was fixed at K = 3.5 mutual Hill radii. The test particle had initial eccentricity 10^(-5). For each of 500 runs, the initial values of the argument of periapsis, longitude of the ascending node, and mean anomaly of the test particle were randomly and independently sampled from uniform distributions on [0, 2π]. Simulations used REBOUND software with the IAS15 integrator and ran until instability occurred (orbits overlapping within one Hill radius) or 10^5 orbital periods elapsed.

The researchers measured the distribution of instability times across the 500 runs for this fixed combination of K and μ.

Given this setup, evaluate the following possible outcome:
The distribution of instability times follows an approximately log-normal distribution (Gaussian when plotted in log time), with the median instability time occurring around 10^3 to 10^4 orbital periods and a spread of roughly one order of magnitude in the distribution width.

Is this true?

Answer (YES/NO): NO